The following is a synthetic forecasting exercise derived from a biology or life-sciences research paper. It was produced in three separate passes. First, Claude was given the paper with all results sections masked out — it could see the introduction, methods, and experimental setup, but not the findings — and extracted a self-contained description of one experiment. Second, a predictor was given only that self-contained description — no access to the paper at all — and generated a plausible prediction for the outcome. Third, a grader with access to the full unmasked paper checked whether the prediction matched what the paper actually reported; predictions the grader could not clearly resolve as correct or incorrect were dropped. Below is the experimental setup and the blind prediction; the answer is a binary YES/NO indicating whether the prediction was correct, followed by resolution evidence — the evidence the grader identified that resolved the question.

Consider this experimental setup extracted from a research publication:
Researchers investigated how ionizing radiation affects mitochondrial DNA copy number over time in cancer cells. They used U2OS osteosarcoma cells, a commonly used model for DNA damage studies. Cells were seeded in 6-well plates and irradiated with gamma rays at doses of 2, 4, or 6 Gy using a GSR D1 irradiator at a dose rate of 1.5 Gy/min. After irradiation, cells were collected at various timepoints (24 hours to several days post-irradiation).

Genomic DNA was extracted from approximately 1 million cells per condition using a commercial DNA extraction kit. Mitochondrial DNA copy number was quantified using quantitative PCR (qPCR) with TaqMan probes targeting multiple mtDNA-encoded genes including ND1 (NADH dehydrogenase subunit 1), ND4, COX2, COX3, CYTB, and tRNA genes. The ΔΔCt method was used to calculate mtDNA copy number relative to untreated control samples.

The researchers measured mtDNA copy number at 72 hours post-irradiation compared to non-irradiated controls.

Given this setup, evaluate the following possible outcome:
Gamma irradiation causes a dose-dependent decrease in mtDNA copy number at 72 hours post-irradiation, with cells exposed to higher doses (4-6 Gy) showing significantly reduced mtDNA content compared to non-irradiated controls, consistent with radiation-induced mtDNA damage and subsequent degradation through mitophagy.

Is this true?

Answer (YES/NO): NO